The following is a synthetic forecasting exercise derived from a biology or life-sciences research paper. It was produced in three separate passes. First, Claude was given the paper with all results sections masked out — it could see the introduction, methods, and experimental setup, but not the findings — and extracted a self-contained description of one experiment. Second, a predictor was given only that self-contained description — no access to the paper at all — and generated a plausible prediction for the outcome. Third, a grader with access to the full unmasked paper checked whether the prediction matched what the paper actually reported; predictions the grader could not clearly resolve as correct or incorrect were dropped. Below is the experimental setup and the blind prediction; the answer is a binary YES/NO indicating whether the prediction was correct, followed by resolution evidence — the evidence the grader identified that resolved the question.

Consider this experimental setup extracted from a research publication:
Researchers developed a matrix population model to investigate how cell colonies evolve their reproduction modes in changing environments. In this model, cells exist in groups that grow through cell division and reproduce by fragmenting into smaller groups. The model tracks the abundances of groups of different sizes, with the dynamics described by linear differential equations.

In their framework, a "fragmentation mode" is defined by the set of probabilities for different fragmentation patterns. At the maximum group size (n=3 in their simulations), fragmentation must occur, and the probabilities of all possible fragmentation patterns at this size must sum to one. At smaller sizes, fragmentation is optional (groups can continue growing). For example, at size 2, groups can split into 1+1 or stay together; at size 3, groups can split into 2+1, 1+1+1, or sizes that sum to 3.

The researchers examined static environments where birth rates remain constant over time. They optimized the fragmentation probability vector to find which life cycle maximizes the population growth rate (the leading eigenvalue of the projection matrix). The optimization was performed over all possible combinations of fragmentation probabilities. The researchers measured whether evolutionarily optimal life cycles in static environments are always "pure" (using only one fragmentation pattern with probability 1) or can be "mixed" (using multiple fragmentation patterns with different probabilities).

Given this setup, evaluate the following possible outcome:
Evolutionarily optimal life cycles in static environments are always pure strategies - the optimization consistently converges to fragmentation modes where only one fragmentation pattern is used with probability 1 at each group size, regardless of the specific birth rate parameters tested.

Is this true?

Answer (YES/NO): YES